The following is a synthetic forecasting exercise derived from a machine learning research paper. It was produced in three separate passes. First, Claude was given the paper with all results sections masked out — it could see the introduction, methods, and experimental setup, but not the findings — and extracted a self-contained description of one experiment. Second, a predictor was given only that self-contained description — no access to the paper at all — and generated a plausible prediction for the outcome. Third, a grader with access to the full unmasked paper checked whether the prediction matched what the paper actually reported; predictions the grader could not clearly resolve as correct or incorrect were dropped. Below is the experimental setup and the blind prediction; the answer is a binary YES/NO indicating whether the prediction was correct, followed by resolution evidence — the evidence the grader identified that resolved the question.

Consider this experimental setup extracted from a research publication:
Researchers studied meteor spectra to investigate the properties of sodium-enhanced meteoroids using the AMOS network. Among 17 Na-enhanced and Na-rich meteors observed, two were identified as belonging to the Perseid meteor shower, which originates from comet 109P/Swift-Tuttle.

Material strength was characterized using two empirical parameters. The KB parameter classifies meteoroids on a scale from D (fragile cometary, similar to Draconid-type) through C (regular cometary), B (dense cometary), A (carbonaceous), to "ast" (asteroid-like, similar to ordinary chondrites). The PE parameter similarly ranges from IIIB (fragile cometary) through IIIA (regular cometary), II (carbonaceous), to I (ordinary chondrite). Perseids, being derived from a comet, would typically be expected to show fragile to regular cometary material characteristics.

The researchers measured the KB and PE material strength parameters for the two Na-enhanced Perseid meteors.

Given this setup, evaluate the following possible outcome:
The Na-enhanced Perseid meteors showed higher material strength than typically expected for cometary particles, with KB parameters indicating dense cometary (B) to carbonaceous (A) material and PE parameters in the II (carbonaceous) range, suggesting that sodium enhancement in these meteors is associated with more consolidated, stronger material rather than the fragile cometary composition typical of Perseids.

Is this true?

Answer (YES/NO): NO